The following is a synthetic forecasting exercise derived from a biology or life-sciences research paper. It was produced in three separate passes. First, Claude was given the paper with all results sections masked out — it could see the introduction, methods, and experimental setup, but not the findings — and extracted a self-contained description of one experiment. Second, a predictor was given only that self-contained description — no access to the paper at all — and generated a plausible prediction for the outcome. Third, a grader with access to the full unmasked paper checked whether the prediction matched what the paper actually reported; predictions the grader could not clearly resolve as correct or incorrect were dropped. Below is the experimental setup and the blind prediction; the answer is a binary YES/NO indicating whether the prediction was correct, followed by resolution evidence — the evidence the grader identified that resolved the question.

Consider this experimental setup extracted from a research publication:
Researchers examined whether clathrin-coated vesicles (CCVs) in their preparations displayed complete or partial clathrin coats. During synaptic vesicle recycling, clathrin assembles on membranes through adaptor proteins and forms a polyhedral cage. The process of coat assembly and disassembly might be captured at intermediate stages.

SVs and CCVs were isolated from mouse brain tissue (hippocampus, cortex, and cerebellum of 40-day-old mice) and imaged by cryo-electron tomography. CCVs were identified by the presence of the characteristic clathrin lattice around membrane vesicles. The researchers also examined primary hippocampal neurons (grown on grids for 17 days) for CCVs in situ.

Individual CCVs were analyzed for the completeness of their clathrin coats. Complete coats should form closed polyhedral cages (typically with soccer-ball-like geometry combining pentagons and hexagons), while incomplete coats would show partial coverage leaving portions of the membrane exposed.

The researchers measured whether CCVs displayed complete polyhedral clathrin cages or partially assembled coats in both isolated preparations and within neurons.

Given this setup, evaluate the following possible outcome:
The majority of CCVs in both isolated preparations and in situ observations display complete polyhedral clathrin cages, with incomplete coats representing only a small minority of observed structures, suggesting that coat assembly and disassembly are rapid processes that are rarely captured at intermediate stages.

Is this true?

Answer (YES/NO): NO